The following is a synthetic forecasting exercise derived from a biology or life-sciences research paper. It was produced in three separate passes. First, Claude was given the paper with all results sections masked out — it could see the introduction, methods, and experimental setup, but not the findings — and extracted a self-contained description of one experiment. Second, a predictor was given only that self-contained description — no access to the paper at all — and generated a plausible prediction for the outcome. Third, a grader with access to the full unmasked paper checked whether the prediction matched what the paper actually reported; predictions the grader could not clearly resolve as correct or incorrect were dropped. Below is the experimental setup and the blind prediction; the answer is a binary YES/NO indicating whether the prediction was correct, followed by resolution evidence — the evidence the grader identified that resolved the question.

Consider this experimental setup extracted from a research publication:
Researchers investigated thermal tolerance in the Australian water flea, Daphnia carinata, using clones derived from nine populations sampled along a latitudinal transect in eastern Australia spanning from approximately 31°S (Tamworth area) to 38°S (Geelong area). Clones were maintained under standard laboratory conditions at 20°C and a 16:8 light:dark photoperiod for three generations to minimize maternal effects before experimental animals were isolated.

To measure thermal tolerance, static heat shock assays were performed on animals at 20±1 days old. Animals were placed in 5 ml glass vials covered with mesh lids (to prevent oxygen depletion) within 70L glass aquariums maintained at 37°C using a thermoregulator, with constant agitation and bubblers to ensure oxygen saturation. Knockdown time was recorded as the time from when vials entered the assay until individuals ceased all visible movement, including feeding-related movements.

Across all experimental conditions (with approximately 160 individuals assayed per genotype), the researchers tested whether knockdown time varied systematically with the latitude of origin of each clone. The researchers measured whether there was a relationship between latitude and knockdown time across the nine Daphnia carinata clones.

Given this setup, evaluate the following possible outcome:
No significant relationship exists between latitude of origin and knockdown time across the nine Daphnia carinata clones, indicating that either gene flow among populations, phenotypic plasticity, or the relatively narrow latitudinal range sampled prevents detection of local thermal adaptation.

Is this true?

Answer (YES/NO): NO